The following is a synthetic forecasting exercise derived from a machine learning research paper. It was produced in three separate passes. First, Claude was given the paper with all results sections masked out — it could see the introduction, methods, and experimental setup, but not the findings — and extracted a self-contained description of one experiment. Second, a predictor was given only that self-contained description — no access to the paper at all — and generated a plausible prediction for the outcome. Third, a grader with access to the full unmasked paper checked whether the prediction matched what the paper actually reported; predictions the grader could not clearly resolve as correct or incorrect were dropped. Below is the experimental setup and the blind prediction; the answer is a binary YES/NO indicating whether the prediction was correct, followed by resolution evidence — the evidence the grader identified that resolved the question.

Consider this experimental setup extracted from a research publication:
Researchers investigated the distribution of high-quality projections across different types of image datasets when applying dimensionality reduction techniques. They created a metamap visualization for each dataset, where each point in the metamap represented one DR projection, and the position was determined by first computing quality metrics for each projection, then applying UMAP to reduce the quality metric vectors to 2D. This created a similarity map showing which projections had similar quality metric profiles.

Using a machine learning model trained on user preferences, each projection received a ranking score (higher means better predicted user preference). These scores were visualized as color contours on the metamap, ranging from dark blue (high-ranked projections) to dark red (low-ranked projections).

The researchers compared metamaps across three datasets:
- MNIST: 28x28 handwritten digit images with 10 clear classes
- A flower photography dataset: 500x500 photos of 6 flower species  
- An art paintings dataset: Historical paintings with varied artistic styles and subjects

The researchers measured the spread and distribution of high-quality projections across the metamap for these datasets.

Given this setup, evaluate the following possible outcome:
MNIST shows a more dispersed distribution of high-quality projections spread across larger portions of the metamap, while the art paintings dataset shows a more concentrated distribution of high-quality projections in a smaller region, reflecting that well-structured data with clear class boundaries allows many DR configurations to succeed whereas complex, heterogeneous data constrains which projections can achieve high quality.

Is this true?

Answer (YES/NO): YES